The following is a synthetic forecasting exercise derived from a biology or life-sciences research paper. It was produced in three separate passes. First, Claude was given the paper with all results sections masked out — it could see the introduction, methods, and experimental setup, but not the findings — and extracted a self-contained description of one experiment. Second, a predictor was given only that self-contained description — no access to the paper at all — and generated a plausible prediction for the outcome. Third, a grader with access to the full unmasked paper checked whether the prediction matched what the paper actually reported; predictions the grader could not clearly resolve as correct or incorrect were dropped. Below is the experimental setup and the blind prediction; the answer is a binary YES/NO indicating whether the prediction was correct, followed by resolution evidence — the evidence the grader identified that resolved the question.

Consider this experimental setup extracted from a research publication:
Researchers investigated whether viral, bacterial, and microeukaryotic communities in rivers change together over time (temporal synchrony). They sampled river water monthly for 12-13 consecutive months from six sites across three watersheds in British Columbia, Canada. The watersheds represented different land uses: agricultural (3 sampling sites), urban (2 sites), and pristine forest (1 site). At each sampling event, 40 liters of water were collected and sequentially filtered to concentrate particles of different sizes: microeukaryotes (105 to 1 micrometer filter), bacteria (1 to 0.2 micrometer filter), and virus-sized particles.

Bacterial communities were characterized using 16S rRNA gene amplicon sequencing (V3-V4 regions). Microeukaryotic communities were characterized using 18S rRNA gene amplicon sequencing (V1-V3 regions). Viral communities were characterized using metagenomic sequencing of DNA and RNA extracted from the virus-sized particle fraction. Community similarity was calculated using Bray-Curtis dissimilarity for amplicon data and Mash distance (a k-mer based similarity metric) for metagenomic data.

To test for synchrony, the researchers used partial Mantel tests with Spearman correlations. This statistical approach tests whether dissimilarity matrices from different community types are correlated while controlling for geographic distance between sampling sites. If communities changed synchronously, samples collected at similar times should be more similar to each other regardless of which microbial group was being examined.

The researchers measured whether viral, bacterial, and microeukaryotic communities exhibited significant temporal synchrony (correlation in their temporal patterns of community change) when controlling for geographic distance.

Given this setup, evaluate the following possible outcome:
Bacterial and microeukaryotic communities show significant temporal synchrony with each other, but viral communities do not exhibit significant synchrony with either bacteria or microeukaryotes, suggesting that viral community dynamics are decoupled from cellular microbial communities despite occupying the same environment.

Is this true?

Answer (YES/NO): NO